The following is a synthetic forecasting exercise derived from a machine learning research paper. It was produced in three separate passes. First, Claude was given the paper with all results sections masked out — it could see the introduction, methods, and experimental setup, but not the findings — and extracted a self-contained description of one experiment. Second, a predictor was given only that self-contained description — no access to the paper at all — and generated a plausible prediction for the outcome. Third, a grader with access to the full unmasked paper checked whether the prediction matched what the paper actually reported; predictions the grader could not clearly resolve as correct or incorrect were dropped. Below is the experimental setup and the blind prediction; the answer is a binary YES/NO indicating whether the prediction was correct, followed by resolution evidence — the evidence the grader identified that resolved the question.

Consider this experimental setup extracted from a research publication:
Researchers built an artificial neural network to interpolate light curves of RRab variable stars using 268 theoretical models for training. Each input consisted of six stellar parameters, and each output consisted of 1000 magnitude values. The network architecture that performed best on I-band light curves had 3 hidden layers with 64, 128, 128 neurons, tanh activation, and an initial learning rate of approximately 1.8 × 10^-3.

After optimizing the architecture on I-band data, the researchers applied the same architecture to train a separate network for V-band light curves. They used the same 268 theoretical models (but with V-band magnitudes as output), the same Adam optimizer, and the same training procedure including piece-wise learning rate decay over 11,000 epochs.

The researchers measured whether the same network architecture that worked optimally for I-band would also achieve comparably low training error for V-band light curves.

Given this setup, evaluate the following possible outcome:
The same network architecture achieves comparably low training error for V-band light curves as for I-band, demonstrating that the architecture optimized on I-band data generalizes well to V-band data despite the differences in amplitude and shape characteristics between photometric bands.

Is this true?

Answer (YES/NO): YES